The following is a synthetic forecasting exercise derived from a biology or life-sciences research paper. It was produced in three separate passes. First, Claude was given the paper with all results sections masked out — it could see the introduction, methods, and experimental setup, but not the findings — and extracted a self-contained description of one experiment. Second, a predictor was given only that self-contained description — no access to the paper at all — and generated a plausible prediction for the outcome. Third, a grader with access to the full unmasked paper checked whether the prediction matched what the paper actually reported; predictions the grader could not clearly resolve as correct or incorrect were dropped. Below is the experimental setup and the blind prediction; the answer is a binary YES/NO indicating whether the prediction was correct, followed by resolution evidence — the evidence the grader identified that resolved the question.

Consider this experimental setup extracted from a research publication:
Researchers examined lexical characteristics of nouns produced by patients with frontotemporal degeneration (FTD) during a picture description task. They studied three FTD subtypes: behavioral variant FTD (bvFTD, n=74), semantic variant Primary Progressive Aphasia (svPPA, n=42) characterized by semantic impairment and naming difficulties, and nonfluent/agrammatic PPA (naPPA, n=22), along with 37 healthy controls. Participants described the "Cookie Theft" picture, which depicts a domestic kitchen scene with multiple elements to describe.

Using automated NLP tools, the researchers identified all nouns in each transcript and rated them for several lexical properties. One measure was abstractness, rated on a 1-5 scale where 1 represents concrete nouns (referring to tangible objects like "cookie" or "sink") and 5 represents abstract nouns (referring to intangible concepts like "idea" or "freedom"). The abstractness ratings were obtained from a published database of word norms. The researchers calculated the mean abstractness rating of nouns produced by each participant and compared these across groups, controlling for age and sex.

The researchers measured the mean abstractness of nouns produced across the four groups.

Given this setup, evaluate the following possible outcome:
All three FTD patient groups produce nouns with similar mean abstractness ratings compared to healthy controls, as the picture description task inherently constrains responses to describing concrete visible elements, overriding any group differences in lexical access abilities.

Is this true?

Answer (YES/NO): NO